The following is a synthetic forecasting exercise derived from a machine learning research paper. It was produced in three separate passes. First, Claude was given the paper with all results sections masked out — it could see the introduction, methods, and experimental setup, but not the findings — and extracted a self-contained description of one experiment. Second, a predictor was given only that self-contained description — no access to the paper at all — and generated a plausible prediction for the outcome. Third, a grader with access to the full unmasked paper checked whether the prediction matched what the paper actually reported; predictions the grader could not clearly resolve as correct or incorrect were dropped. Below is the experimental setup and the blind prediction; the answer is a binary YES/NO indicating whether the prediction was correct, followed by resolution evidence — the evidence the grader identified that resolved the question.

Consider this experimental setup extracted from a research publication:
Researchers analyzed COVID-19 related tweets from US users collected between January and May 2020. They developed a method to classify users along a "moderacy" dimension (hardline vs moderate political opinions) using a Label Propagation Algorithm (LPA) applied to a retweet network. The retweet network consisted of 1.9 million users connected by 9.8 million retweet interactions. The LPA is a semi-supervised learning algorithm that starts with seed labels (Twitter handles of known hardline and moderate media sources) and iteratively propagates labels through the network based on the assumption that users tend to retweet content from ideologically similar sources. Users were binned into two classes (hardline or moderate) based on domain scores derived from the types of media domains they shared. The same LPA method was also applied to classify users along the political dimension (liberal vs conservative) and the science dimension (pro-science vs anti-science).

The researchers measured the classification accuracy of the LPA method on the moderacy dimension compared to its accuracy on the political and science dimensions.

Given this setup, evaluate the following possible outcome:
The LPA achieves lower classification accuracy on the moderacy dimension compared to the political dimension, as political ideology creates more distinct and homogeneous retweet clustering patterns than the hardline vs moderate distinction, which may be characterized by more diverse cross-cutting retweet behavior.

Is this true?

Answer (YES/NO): YES